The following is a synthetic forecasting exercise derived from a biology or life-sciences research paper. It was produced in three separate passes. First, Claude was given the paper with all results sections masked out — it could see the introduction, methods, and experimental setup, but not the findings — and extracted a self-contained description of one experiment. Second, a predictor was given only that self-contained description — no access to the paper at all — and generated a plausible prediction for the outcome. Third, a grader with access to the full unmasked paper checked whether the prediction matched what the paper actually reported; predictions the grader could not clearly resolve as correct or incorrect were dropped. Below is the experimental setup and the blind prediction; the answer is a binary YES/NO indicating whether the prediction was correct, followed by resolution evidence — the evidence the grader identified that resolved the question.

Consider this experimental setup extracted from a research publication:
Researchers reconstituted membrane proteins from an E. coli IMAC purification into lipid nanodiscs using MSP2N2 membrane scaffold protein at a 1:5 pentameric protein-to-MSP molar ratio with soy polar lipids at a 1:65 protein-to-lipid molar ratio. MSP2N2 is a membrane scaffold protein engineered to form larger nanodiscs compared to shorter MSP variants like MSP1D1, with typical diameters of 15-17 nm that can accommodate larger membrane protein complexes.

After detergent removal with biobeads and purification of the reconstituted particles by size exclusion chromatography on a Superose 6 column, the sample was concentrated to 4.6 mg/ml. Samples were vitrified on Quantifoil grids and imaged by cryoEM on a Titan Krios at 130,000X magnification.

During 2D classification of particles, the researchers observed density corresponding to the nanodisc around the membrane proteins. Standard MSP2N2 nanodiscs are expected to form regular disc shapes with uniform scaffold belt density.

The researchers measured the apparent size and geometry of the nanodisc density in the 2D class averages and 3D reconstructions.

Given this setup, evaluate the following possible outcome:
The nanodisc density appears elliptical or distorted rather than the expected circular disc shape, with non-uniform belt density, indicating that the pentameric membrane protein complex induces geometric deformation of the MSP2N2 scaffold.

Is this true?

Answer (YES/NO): YES